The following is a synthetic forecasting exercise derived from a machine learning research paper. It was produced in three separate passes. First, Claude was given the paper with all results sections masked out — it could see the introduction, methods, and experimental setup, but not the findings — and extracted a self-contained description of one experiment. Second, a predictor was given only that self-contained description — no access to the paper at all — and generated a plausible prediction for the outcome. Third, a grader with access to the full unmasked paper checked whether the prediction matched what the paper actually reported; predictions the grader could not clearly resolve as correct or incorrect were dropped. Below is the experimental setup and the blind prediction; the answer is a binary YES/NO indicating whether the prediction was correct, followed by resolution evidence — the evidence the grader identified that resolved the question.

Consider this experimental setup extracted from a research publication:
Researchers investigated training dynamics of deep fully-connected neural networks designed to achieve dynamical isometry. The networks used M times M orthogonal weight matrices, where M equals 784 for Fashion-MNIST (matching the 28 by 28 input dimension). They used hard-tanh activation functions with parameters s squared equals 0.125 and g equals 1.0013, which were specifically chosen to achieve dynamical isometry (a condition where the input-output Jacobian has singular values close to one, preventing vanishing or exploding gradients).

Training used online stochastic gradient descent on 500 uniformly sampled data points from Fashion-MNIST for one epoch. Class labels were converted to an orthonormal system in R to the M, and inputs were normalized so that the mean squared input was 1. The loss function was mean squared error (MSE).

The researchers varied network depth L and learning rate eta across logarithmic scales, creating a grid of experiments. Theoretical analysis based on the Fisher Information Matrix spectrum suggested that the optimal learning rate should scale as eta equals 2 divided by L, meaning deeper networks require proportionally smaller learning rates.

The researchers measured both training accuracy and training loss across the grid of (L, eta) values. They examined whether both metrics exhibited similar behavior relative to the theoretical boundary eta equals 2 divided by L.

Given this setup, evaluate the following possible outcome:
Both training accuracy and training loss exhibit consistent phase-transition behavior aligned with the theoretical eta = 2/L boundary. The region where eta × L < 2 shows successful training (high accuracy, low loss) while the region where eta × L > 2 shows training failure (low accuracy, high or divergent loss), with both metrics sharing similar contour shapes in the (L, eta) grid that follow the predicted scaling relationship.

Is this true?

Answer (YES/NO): NO